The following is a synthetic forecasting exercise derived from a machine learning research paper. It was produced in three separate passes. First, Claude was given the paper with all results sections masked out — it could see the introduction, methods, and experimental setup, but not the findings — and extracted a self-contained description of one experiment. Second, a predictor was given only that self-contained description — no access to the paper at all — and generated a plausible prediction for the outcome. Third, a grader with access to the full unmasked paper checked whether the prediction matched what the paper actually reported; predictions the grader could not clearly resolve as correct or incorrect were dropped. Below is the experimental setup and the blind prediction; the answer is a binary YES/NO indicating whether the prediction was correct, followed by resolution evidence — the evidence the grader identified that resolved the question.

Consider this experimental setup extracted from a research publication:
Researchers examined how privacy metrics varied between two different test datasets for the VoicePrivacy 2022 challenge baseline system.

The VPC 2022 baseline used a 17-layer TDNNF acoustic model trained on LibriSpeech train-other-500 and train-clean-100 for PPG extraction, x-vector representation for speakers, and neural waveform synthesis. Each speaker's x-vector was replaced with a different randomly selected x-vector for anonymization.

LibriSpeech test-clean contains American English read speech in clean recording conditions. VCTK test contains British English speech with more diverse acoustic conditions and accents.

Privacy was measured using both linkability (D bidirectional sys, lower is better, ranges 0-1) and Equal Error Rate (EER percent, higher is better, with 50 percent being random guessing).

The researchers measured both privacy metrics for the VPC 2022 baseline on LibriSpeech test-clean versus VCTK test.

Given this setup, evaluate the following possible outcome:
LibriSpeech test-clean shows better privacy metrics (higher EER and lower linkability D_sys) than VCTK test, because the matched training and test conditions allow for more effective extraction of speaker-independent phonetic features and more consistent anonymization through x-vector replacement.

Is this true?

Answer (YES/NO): NO